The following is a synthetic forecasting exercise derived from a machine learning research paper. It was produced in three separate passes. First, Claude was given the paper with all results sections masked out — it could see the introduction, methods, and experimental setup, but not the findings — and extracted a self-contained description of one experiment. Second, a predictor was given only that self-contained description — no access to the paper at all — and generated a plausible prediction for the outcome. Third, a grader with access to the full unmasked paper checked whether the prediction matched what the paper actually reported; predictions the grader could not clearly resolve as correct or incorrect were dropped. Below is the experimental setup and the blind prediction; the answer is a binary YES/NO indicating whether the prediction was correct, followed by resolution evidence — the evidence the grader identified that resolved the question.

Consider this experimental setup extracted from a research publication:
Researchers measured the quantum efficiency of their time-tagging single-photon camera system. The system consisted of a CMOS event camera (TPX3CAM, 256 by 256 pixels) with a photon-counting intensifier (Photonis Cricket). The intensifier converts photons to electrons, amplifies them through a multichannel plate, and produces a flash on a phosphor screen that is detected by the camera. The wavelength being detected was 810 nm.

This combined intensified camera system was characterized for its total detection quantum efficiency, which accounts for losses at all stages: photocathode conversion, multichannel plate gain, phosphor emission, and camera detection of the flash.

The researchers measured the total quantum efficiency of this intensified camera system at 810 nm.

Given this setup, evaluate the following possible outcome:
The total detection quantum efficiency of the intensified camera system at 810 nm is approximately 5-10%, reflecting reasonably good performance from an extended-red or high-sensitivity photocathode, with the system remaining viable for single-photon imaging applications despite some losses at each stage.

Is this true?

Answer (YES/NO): YES